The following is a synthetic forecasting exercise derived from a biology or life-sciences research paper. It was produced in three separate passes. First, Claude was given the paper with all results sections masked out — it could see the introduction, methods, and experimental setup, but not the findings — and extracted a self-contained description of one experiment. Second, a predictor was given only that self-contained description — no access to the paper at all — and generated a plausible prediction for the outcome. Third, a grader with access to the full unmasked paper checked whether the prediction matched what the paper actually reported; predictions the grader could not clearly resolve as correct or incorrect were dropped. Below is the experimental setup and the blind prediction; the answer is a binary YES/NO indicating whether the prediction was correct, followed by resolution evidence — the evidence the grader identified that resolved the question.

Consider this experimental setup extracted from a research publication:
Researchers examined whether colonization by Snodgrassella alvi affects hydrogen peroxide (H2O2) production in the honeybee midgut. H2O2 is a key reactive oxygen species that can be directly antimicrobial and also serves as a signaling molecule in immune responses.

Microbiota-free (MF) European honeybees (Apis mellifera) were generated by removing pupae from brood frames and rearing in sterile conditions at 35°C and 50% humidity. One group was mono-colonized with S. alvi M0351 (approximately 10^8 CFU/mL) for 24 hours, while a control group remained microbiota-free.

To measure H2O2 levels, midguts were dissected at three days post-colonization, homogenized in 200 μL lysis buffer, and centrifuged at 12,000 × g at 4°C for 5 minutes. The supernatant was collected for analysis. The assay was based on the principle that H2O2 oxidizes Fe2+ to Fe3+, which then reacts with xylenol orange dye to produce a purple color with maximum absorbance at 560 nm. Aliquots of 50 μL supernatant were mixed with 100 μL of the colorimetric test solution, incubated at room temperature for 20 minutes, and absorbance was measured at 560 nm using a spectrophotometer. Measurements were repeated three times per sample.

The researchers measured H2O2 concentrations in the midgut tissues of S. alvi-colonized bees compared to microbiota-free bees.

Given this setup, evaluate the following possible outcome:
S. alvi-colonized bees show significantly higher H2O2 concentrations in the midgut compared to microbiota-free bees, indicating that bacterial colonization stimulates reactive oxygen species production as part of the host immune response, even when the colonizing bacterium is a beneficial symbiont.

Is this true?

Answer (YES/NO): YES